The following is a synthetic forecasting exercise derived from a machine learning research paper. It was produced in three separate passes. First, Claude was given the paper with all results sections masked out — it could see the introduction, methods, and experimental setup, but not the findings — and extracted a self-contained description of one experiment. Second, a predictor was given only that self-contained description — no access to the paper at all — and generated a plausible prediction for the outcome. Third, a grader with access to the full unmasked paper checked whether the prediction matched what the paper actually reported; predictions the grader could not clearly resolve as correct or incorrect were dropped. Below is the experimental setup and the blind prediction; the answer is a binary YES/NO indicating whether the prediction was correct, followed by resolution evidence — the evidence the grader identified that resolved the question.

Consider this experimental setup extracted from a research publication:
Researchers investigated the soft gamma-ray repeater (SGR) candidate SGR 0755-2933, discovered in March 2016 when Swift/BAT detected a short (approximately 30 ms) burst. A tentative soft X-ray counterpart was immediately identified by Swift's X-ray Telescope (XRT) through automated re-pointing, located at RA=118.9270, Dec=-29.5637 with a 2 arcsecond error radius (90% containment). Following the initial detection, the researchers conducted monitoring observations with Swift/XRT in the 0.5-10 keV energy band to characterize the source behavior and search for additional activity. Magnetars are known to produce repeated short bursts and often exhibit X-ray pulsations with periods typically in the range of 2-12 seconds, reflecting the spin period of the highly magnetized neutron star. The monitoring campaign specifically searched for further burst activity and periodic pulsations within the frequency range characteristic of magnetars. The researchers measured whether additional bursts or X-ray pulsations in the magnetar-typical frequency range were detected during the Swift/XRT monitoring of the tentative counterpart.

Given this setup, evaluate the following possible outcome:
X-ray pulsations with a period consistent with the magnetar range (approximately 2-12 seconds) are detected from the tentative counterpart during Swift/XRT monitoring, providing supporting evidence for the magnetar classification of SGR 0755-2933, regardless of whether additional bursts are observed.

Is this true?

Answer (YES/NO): NO